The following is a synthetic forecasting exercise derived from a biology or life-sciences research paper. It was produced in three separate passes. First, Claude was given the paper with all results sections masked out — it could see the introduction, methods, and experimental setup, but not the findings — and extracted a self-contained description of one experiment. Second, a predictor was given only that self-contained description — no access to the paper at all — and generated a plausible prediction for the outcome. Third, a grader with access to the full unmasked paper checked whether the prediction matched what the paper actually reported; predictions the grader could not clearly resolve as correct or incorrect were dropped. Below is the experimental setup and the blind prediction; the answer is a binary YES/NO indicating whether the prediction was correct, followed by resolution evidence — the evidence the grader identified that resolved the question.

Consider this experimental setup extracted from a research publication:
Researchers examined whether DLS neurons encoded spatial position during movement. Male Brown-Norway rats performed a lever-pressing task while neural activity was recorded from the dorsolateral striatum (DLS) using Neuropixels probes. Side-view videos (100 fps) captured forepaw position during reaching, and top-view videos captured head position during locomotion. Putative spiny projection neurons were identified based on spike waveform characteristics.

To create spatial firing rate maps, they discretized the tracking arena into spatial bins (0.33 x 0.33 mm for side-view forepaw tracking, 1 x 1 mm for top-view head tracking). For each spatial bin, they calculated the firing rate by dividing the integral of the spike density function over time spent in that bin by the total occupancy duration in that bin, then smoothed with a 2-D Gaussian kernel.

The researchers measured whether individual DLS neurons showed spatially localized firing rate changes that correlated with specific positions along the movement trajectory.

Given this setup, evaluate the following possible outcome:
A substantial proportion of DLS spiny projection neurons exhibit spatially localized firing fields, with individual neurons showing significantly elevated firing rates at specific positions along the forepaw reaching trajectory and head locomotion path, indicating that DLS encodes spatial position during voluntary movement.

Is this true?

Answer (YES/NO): NO